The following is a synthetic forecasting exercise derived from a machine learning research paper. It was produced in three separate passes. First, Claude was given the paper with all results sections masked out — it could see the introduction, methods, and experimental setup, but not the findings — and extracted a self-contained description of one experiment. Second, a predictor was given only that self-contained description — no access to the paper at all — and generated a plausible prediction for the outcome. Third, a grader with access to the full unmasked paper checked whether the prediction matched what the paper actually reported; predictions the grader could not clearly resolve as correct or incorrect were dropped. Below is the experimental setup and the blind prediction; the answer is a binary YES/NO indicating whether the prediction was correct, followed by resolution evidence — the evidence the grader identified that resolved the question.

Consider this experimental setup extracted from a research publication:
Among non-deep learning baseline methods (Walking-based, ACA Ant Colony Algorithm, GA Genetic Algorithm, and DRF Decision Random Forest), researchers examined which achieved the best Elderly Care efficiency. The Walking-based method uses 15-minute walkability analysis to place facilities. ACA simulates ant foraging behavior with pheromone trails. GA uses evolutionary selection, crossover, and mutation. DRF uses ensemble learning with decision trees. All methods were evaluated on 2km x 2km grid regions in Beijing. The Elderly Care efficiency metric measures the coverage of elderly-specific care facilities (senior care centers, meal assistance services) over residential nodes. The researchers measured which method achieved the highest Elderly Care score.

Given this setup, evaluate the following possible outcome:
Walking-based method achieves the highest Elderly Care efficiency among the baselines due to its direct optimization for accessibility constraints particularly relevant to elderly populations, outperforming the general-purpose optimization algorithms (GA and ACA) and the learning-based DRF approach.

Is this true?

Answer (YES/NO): NO